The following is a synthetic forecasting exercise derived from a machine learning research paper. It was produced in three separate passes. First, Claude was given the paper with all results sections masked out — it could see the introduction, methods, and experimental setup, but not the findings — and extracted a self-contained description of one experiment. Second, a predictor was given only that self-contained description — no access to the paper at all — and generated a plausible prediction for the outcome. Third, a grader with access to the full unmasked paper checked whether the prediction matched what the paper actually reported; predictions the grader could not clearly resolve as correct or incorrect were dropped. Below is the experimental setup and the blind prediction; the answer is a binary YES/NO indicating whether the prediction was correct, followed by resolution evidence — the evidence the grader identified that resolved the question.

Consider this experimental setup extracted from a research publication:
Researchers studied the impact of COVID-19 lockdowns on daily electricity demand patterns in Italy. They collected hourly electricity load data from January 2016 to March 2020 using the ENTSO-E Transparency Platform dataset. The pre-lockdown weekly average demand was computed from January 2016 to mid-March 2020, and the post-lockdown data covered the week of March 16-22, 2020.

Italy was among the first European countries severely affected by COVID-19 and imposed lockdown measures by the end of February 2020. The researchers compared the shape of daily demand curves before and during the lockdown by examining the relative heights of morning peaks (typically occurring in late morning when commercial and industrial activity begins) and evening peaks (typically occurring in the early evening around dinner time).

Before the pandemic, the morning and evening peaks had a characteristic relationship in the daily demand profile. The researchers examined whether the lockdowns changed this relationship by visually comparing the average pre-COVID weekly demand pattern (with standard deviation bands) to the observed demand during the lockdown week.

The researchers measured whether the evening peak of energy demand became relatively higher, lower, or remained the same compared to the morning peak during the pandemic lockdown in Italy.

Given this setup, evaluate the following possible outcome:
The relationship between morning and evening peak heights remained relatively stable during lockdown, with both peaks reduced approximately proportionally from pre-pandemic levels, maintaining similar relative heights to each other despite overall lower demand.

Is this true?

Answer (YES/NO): NO